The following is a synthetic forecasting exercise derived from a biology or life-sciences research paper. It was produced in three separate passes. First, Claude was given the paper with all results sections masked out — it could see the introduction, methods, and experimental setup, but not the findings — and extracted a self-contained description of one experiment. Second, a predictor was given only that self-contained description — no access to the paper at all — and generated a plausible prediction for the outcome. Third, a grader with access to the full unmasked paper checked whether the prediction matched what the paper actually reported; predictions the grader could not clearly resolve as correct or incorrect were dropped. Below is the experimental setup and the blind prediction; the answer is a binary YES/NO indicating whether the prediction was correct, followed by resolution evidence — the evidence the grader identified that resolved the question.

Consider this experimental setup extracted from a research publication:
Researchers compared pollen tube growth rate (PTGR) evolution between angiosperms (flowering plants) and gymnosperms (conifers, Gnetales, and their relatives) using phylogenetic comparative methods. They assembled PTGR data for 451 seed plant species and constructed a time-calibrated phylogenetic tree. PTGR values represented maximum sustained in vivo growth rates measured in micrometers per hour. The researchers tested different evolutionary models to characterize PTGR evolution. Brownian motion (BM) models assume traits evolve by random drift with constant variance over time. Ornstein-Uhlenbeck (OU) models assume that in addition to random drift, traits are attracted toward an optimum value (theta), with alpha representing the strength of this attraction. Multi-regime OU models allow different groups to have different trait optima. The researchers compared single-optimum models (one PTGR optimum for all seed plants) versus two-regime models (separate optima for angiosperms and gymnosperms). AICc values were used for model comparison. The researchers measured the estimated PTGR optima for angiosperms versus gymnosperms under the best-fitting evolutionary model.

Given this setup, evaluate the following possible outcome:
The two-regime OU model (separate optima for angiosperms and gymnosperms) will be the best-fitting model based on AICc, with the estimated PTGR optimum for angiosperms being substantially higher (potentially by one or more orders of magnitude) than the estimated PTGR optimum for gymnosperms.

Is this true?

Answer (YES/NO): YES